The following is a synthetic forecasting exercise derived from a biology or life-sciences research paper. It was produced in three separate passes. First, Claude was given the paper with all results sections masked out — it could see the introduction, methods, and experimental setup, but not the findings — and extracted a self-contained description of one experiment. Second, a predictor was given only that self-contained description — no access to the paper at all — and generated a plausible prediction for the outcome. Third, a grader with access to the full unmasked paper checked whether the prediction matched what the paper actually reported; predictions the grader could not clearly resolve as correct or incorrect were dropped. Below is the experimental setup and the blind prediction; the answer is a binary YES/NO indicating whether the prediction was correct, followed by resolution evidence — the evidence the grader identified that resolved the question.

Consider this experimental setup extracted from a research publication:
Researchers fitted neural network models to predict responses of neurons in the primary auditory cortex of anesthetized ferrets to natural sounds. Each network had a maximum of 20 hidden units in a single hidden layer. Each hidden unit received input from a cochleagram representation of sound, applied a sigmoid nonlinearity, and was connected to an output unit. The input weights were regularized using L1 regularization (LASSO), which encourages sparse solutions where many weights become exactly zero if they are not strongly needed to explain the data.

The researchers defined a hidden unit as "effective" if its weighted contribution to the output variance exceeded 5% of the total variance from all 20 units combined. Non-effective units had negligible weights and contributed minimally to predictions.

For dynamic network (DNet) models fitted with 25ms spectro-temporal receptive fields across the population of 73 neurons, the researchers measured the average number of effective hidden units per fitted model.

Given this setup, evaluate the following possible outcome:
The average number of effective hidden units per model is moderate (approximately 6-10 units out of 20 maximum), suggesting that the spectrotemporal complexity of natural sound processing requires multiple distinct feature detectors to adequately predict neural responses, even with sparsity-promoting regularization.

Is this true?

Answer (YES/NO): NO